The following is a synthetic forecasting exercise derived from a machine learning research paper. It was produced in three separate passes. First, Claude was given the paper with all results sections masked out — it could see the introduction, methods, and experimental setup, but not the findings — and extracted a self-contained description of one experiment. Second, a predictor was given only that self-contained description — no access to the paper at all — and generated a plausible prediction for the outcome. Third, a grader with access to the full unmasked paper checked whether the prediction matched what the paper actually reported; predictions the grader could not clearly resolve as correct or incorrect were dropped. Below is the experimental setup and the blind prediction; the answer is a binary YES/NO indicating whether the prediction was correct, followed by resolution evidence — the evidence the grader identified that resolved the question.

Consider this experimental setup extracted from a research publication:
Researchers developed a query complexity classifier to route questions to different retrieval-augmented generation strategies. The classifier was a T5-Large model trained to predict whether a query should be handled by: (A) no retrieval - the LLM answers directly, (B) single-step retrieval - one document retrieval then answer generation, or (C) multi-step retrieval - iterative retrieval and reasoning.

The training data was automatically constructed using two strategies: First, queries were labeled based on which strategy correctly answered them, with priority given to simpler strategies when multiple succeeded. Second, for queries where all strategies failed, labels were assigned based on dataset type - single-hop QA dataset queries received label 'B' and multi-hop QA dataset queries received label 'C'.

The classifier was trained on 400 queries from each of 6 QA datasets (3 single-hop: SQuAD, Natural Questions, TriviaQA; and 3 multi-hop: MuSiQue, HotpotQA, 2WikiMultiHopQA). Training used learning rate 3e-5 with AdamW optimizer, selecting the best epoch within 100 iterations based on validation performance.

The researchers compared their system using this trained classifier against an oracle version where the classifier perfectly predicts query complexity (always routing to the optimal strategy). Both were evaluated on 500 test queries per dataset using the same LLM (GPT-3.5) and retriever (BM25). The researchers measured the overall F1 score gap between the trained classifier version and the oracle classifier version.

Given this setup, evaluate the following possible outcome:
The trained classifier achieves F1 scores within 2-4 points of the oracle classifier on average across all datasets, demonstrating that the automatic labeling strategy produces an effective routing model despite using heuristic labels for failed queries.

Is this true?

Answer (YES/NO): NO